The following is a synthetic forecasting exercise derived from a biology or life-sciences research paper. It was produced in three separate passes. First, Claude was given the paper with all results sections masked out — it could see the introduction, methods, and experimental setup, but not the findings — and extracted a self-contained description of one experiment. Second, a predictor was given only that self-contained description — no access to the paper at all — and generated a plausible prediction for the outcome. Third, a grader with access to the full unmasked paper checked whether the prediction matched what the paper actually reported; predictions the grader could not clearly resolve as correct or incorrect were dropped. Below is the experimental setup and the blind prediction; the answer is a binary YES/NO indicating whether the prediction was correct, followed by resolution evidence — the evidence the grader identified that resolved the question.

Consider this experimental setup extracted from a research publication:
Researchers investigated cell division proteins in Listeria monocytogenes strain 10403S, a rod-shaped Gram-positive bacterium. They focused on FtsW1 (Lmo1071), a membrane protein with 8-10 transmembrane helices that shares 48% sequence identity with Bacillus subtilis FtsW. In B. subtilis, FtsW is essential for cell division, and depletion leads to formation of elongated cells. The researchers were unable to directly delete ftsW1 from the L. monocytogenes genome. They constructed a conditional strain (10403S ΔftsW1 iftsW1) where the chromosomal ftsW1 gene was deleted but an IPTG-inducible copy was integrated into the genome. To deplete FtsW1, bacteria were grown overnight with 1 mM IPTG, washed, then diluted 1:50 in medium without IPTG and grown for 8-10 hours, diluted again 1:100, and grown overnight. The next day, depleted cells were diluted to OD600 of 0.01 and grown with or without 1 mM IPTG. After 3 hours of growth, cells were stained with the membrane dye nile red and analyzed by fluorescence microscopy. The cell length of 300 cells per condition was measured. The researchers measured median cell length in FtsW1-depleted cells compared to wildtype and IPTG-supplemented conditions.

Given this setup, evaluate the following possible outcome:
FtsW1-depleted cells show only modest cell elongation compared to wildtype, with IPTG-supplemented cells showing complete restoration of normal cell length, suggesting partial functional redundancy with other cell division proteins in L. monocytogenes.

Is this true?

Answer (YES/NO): NO